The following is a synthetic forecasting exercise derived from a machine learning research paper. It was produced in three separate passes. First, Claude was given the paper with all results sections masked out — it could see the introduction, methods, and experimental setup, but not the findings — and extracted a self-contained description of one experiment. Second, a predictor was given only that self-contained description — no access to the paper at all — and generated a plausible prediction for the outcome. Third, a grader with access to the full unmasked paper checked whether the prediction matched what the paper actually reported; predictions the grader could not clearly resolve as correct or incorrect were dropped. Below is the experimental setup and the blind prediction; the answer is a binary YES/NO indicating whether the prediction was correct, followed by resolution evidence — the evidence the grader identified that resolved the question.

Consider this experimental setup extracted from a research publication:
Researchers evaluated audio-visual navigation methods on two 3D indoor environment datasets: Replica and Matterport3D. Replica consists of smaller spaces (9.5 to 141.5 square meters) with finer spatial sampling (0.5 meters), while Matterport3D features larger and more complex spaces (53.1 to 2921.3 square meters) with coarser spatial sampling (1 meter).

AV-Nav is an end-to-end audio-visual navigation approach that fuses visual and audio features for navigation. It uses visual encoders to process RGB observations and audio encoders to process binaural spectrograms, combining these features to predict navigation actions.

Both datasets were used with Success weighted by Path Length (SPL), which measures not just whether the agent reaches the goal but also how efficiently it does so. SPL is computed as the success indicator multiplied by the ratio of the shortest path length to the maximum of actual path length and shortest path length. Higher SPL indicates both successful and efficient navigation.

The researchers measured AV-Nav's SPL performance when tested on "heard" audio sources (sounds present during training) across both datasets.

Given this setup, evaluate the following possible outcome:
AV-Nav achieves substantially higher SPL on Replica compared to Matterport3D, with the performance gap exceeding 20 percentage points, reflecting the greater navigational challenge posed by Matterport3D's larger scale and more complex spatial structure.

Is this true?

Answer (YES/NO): YES